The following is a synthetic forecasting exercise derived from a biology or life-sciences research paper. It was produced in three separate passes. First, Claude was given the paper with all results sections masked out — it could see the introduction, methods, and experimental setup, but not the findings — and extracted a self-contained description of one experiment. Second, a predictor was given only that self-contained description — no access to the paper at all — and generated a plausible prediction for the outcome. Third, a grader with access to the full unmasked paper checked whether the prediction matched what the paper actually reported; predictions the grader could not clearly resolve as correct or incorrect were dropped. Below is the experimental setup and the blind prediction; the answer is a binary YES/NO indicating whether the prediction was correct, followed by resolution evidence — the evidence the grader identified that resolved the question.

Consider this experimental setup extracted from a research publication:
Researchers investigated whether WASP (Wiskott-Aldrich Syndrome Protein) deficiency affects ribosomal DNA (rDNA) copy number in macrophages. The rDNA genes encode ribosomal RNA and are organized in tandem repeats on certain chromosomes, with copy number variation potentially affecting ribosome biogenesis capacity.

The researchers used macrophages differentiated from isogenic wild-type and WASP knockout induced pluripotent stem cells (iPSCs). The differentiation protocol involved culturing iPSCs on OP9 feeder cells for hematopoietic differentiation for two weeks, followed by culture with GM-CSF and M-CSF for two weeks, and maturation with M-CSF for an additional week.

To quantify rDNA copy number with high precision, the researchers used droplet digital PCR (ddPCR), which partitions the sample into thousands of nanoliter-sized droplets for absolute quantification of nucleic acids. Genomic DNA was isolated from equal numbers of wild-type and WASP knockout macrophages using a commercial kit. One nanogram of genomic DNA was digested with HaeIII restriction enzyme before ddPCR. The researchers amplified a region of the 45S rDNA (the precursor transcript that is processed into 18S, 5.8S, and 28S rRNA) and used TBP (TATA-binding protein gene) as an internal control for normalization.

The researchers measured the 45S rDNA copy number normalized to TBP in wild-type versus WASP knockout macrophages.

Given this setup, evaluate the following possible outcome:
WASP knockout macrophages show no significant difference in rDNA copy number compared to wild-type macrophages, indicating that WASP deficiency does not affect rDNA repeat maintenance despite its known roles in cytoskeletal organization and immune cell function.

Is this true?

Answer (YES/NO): YES